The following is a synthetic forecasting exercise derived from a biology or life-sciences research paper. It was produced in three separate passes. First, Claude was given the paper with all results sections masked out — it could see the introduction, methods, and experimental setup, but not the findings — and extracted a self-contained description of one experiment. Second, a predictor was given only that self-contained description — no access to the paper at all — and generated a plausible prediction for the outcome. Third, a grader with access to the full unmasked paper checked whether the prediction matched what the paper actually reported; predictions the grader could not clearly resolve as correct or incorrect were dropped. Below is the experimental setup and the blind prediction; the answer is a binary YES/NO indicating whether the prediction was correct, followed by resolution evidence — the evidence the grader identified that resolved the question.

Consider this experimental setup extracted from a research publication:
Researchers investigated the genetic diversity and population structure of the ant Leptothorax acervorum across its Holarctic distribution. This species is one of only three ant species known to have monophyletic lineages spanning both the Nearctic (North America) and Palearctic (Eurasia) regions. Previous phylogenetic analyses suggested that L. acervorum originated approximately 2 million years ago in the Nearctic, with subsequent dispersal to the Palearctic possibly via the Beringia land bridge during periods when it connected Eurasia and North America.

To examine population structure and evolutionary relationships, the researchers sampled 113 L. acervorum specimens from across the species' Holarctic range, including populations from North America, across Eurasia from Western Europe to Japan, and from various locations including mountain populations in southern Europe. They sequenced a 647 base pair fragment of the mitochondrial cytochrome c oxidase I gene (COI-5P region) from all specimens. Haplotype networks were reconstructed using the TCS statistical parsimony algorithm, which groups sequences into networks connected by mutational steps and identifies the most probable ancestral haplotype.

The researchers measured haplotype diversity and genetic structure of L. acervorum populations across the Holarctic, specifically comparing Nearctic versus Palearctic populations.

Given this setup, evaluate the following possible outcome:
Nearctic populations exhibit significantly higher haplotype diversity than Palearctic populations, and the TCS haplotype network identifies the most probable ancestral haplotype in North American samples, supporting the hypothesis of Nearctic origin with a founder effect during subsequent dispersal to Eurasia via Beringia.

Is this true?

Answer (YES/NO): NO